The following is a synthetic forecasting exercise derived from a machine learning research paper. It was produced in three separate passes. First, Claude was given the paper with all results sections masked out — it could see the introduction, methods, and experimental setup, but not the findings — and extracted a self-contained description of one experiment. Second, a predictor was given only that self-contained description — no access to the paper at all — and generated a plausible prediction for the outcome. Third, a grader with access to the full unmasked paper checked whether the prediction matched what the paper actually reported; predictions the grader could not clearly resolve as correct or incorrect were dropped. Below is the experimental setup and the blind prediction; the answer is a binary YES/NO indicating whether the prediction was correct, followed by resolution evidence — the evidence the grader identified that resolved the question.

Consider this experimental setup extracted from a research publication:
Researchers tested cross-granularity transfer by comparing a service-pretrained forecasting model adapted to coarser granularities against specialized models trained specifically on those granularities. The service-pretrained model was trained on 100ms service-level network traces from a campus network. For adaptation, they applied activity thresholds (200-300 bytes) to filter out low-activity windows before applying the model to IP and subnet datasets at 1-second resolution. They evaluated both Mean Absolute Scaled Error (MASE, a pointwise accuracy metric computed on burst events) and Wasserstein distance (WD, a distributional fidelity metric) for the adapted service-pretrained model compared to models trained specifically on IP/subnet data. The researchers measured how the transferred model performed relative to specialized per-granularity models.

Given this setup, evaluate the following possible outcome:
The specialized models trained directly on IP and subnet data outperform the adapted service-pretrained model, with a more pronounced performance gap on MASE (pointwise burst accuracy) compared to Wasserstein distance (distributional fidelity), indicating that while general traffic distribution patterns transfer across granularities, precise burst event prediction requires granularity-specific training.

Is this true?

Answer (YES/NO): NO